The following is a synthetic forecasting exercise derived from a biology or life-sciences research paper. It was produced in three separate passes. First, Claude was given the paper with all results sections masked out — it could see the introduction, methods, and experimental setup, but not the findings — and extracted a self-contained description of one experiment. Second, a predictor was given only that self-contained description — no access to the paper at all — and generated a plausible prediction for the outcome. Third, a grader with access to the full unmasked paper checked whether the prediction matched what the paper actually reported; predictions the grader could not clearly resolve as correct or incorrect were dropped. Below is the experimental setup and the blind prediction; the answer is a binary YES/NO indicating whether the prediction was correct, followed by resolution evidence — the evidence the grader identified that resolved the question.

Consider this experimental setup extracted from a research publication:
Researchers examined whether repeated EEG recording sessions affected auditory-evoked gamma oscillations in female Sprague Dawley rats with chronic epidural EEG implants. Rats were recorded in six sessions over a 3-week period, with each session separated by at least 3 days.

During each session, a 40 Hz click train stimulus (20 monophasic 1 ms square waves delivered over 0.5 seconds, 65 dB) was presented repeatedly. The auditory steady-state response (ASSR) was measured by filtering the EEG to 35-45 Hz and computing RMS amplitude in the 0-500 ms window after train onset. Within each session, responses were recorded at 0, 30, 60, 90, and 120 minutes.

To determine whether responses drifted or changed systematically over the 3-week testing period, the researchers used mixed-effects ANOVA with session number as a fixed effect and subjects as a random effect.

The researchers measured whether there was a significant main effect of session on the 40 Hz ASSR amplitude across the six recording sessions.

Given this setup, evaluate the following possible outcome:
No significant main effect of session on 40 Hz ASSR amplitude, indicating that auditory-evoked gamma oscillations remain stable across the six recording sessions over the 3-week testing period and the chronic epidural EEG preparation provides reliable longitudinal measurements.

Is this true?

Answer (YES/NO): YES